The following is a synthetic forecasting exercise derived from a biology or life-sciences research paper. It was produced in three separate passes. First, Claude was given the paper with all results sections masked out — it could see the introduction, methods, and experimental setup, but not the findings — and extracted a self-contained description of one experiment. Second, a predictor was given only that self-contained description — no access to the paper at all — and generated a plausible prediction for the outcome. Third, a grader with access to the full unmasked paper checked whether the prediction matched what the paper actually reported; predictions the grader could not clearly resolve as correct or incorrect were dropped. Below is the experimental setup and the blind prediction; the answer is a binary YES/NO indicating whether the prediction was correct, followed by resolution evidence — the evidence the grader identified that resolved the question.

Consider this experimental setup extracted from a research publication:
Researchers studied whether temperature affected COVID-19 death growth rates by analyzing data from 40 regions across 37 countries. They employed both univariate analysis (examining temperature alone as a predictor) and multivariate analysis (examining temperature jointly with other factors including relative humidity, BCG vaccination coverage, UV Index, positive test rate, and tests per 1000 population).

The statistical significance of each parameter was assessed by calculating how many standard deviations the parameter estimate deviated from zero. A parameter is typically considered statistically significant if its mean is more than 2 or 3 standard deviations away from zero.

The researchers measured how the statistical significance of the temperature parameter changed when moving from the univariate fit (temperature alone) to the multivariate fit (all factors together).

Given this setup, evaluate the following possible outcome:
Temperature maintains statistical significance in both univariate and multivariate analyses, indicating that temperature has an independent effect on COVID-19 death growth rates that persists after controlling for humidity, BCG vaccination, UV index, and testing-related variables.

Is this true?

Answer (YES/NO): NO